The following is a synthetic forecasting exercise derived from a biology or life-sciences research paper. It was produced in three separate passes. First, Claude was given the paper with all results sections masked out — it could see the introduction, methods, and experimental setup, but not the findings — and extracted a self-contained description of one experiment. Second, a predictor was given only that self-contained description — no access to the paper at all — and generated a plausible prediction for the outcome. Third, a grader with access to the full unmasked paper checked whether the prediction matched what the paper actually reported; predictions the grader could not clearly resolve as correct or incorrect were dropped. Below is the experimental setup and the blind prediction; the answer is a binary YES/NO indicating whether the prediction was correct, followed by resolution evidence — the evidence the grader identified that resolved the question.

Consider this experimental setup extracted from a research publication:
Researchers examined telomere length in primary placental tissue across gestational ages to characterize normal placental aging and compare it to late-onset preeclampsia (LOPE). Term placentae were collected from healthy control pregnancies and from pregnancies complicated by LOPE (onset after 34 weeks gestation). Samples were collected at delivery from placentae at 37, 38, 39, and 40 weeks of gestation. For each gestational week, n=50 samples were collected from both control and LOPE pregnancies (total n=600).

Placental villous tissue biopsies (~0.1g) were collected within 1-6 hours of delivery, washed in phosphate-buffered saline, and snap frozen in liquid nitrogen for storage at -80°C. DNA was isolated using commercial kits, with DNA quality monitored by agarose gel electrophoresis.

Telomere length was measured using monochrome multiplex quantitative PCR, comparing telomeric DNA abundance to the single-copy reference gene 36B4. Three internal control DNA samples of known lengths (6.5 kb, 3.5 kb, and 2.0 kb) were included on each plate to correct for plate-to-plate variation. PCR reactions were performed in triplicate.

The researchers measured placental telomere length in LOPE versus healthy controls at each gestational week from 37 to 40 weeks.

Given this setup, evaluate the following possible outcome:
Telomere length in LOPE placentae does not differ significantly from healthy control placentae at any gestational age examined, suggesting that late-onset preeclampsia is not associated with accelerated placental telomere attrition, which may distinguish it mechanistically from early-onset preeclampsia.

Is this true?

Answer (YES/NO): NO